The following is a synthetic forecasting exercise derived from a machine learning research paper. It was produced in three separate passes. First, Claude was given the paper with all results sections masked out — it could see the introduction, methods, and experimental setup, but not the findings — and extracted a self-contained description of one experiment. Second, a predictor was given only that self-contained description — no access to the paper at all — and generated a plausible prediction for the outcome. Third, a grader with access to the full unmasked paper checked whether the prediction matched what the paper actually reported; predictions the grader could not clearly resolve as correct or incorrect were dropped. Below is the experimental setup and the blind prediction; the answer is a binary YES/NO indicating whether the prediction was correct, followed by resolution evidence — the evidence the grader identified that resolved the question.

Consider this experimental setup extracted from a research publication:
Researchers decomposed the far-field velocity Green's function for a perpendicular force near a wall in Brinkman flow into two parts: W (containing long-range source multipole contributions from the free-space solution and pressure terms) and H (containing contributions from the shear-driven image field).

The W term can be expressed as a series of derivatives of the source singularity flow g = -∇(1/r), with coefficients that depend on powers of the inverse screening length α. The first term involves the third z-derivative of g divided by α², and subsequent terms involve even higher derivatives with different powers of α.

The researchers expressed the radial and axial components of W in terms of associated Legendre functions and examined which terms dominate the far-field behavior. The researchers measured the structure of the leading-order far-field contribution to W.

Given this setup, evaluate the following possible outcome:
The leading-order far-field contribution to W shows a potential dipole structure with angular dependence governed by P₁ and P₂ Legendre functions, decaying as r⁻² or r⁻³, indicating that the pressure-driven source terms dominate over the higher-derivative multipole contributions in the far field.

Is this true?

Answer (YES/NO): NO